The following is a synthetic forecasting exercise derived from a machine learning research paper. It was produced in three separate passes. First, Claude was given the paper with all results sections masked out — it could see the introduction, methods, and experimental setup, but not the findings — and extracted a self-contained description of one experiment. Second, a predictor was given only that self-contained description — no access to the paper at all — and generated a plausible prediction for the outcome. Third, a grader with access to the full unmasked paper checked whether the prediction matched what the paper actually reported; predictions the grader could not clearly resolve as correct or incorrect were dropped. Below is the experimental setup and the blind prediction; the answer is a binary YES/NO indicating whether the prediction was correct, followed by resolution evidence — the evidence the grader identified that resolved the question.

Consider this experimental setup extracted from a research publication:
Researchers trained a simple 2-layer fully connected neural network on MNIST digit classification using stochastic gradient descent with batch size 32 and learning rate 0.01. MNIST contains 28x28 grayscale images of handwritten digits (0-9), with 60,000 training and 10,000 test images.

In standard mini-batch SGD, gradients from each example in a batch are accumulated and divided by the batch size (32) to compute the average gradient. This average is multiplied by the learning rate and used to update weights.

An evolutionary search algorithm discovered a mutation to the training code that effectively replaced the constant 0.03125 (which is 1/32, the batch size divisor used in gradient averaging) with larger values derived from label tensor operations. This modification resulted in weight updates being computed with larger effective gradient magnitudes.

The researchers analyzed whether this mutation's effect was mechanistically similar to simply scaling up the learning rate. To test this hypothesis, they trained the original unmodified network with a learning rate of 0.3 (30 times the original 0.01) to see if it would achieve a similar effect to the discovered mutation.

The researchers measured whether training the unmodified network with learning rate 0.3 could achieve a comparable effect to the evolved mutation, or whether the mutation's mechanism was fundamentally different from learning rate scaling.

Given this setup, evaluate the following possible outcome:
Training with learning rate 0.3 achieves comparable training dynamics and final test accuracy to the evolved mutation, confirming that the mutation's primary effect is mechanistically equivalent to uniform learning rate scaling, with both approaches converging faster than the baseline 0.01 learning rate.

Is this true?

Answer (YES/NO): NO